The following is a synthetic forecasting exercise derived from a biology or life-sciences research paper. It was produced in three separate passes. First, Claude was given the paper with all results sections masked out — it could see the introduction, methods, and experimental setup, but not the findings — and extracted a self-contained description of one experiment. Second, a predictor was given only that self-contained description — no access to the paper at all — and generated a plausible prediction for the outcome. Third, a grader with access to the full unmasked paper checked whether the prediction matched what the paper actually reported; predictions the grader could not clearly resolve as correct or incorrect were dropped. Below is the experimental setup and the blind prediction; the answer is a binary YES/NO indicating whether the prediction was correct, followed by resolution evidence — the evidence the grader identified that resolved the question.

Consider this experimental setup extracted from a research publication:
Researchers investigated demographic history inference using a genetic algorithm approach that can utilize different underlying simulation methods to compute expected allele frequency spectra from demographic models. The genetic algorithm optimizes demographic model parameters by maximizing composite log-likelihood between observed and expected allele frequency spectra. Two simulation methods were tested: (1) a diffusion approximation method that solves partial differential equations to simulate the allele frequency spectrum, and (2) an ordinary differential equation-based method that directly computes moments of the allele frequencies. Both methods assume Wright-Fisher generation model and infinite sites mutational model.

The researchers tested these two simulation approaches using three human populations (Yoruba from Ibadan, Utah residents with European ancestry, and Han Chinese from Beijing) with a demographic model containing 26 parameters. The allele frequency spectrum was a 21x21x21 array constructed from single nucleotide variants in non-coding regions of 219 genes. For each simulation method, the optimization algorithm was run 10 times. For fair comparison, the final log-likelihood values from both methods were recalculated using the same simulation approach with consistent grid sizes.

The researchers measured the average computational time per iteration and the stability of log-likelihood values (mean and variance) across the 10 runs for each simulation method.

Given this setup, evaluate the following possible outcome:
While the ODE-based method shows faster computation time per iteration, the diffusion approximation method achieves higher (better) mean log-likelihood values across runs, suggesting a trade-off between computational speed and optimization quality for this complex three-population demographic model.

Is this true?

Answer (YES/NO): YES